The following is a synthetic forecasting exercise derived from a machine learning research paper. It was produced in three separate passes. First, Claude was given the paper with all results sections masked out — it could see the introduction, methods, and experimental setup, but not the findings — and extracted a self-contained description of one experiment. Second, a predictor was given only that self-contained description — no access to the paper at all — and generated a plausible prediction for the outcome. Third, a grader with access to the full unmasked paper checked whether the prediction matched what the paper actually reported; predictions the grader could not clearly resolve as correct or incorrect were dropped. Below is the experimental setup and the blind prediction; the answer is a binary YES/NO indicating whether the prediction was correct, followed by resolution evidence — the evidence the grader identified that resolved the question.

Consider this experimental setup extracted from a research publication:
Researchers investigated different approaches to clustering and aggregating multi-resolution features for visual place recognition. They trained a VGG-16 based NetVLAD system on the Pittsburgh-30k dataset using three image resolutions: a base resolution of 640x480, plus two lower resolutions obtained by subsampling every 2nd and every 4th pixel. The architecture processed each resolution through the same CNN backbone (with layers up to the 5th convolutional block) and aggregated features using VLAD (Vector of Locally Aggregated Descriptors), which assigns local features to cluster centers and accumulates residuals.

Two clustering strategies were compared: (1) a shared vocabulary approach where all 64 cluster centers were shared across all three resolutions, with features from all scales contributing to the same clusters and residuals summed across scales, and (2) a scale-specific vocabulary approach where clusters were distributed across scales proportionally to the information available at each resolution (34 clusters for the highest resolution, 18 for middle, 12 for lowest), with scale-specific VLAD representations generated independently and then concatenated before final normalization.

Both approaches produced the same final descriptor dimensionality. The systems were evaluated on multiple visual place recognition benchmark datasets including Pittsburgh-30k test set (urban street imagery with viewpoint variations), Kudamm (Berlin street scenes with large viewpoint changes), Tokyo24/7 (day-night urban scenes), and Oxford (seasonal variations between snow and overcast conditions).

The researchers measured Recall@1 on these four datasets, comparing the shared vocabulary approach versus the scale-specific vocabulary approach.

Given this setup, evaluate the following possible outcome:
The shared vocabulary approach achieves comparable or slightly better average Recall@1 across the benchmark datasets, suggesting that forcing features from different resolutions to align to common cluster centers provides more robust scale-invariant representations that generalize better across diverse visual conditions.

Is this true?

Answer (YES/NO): NO